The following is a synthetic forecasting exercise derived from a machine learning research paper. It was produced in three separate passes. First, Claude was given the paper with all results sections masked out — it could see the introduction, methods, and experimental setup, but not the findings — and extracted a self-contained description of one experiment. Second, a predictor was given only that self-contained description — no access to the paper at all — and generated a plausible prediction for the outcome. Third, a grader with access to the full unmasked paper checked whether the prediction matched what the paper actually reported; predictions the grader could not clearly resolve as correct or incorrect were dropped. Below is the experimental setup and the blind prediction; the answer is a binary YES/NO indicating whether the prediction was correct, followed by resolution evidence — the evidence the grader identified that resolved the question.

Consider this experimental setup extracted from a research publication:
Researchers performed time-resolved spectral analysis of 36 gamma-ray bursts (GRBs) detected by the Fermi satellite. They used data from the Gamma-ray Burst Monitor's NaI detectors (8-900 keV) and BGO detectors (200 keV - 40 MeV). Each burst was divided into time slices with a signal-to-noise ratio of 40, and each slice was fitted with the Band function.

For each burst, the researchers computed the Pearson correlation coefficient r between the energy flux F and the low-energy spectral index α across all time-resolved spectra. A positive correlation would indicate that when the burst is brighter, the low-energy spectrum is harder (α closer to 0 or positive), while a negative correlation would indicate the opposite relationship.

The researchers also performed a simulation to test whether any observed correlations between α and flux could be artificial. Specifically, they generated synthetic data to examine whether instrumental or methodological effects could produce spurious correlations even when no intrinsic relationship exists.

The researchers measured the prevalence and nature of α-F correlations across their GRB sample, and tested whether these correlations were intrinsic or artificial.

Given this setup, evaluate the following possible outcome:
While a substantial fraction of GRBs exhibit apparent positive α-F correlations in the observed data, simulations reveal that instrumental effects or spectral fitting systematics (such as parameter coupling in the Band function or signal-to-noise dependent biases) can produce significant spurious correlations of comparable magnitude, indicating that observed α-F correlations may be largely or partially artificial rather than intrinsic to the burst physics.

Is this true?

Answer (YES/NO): YES